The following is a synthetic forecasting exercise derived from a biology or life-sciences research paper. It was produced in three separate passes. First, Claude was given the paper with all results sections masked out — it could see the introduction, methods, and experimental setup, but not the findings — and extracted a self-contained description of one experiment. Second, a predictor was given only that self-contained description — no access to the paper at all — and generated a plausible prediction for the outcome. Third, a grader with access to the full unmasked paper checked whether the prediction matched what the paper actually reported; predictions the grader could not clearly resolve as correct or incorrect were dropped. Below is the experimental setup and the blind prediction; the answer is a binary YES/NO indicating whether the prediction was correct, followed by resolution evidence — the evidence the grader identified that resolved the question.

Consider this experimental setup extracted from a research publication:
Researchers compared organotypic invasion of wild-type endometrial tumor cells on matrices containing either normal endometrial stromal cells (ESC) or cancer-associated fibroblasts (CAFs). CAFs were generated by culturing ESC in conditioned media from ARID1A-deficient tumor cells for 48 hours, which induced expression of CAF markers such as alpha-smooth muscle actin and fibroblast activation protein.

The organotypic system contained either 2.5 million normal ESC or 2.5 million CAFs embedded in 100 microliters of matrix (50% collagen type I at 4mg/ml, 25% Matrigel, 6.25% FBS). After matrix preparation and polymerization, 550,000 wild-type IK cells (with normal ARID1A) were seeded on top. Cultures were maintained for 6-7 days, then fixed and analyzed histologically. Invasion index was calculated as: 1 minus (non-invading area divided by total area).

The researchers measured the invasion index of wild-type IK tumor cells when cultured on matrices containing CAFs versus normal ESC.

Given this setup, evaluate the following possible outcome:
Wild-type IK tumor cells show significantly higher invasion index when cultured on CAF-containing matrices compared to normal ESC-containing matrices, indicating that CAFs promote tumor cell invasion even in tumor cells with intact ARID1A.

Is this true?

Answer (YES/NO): YES